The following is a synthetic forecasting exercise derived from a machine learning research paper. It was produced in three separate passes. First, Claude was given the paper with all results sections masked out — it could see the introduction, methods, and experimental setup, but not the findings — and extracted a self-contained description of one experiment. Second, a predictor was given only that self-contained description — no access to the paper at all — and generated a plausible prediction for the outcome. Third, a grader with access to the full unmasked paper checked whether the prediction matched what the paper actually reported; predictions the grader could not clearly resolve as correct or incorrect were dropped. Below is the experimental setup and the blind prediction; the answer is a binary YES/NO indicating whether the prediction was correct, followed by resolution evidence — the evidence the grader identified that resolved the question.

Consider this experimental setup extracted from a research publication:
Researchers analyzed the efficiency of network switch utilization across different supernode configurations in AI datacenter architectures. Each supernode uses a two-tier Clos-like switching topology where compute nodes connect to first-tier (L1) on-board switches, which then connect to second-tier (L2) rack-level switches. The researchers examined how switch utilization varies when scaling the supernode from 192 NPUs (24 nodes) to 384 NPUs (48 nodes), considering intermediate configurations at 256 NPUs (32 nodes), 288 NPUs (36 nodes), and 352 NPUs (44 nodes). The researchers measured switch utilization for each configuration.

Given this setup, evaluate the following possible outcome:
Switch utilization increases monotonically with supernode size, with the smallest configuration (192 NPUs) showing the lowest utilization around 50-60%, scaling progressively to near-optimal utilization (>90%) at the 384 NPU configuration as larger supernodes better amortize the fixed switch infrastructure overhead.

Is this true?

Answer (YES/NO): NO